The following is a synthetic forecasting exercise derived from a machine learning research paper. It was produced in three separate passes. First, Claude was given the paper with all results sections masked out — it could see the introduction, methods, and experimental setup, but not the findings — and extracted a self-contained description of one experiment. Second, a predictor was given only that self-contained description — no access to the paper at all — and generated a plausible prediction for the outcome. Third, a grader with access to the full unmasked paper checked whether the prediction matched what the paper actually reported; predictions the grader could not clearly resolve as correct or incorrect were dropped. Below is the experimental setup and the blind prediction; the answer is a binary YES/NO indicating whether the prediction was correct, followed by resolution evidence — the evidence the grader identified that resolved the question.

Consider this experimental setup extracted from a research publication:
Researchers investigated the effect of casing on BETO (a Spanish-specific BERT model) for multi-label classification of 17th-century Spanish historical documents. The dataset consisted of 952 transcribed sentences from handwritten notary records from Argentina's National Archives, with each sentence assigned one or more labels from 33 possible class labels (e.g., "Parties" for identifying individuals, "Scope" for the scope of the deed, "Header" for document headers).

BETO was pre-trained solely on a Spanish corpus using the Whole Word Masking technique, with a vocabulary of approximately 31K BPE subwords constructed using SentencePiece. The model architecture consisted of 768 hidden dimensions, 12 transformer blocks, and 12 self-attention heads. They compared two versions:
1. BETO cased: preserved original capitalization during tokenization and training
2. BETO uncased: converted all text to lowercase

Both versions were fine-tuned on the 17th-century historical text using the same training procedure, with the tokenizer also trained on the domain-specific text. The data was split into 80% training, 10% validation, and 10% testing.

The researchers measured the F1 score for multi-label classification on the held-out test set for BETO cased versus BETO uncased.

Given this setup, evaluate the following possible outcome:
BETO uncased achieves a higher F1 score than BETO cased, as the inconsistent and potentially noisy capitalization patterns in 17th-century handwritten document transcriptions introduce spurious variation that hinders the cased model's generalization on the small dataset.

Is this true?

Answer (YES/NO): NO